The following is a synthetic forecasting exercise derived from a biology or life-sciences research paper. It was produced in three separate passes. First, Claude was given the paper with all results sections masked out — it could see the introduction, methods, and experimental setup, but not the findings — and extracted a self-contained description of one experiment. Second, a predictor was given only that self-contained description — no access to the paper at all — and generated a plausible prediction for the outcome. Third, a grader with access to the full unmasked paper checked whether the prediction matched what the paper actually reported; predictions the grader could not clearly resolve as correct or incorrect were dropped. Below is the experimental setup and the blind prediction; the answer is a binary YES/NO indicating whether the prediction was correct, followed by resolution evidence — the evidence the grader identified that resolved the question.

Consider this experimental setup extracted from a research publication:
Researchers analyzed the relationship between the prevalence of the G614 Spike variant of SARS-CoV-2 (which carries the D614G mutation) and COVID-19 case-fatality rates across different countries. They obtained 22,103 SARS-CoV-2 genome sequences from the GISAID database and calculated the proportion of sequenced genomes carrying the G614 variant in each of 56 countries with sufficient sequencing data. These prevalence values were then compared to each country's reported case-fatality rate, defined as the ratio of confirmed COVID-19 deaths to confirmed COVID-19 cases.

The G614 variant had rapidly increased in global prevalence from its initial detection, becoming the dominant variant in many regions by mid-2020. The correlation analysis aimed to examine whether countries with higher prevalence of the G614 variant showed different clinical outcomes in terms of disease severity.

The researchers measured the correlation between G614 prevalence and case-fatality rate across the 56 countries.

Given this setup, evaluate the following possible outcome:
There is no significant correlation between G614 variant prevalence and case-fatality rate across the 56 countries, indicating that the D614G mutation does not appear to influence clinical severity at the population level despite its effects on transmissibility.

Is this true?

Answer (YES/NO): NO